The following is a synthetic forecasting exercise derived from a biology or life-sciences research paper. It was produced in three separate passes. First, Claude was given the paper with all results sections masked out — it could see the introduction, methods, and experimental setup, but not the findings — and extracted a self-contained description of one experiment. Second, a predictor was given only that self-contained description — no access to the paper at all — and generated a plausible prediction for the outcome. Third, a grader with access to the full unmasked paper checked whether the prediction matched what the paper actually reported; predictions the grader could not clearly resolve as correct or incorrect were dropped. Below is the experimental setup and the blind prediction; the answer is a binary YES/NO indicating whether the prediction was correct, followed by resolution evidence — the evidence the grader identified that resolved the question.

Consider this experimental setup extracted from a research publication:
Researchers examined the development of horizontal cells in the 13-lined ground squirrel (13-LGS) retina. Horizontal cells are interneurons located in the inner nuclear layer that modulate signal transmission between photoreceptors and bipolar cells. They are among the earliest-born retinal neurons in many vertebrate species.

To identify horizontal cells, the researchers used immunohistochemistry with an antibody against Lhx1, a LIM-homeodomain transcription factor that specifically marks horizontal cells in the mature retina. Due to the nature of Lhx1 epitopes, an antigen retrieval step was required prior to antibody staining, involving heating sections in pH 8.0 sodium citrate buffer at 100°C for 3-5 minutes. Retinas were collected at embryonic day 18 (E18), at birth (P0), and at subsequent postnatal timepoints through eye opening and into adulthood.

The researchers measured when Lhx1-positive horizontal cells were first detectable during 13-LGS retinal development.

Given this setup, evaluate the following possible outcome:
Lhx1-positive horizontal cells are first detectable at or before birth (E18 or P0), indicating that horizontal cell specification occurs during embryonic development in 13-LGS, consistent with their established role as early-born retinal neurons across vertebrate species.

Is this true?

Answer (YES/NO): YES